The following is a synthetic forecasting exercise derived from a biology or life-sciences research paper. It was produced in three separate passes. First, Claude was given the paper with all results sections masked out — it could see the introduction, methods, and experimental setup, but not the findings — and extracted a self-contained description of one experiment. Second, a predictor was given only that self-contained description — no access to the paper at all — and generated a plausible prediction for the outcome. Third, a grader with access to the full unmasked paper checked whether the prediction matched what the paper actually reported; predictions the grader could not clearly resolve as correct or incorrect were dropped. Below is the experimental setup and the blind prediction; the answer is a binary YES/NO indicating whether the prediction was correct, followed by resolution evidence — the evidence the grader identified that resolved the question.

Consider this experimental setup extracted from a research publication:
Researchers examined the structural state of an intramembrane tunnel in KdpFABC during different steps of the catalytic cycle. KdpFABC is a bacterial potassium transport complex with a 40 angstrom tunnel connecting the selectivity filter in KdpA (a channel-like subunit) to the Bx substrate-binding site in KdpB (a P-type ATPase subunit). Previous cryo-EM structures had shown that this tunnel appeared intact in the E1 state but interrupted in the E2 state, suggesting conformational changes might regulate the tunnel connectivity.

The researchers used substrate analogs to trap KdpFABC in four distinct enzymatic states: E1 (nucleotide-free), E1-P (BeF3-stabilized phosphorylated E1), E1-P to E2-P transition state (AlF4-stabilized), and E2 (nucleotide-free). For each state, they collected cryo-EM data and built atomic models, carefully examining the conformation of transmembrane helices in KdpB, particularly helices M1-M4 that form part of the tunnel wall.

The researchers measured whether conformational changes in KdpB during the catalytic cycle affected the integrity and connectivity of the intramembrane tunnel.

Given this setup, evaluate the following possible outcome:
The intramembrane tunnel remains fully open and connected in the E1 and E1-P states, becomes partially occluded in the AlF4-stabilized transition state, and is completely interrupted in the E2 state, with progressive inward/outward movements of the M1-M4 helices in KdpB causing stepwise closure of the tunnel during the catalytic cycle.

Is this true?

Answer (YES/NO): NO